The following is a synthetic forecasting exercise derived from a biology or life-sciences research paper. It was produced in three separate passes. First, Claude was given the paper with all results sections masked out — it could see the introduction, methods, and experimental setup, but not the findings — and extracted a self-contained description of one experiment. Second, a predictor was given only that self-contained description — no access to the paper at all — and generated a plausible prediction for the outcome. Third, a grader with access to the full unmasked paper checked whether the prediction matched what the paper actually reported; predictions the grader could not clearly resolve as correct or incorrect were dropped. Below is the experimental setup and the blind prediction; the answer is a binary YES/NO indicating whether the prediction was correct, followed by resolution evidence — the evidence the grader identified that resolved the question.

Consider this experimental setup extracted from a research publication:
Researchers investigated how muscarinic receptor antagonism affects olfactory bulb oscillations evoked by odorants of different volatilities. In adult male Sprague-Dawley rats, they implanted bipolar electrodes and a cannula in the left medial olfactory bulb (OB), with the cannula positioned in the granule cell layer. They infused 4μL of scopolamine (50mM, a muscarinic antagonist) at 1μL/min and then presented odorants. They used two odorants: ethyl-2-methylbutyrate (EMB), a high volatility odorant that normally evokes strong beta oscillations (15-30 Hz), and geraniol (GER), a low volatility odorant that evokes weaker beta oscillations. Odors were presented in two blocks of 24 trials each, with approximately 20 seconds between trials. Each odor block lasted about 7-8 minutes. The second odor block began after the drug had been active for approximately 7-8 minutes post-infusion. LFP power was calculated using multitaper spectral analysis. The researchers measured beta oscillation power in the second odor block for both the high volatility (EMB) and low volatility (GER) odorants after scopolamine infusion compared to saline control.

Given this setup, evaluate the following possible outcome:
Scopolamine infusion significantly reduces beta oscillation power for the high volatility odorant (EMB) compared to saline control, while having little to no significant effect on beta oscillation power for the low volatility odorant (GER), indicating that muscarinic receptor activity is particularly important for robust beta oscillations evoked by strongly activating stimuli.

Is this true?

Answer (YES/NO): NO